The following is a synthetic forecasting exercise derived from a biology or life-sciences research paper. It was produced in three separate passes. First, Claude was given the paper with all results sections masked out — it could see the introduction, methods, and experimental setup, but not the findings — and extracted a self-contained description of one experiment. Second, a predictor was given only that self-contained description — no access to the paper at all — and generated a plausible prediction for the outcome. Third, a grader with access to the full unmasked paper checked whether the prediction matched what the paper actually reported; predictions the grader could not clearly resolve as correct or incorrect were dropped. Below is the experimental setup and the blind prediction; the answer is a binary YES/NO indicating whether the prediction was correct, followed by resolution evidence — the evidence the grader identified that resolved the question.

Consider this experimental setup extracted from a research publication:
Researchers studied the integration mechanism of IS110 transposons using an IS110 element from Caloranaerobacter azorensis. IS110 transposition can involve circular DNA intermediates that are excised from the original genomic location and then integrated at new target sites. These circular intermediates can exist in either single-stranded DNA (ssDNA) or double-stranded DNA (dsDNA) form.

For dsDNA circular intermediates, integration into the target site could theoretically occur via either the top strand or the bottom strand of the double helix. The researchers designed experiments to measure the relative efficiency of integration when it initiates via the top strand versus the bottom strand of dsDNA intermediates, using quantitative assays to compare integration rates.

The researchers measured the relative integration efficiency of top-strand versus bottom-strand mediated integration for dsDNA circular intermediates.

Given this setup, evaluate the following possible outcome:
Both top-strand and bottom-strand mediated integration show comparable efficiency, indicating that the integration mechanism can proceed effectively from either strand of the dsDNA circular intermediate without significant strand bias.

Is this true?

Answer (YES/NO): NO